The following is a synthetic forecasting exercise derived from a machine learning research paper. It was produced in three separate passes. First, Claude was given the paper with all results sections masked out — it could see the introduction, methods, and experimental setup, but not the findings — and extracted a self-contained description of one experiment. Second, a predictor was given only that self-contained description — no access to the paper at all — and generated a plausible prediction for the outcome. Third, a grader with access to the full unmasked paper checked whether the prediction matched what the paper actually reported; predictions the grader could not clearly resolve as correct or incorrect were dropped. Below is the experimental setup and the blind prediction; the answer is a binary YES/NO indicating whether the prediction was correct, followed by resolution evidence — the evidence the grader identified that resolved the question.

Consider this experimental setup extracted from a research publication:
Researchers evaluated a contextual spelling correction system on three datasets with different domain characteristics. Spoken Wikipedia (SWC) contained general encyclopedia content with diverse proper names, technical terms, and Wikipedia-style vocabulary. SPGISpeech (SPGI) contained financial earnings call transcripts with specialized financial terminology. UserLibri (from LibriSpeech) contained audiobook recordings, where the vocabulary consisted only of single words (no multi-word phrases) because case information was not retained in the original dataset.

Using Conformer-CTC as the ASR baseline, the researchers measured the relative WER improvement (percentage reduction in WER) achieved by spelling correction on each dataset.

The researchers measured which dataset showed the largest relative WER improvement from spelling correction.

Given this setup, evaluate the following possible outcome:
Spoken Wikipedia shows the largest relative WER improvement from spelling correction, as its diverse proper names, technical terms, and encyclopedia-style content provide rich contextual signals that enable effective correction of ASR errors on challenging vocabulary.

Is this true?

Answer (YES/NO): YES